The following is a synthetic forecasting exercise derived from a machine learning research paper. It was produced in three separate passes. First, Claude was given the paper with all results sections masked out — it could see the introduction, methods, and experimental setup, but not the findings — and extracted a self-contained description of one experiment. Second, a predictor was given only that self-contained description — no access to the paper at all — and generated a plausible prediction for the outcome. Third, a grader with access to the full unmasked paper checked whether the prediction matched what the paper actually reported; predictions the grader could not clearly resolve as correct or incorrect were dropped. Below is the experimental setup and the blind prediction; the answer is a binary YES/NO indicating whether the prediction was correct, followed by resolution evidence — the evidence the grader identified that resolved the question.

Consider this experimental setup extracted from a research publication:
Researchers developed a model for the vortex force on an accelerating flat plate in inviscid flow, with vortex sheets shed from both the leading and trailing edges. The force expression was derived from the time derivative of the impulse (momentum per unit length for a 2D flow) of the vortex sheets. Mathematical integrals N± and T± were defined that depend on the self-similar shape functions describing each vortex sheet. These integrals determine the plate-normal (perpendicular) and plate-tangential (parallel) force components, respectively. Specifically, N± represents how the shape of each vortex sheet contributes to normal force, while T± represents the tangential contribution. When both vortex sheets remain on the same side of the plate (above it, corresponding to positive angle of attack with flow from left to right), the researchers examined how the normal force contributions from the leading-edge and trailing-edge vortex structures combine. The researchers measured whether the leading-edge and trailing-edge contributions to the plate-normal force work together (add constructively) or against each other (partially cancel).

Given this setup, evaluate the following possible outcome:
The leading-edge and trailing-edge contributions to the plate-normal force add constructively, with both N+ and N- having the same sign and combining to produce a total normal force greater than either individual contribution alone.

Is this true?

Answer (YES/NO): YES